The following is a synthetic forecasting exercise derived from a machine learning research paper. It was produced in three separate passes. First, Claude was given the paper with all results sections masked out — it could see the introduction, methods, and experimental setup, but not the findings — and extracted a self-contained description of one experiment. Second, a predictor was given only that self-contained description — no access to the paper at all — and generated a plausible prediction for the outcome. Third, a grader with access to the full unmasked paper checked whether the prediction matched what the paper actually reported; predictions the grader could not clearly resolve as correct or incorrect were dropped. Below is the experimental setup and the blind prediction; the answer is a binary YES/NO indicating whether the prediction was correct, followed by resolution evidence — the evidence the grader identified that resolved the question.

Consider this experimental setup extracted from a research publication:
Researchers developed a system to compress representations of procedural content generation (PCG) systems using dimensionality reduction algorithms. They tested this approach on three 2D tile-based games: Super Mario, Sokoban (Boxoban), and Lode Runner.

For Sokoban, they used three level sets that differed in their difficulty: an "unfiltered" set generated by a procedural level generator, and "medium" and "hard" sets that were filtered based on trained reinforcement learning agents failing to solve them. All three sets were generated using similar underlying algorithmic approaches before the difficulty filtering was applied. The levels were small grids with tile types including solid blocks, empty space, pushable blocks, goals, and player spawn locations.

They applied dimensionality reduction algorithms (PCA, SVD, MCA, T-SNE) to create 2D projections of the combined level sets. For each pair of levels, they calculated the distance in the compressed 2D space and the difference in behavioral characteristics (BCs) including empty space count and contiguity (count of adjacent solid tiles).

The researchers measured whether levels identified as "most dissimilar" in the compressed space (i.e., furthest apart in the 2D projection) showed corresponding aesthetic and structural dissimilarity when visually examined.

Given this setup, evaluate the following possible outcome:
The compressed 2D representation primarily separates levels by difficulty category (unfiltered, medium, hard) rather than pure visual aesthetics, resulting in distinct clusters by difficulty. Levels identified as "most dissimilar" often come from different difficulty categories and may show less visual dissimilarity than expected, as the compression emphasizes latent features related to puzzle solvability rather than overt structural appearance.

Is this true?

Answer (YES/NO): NO